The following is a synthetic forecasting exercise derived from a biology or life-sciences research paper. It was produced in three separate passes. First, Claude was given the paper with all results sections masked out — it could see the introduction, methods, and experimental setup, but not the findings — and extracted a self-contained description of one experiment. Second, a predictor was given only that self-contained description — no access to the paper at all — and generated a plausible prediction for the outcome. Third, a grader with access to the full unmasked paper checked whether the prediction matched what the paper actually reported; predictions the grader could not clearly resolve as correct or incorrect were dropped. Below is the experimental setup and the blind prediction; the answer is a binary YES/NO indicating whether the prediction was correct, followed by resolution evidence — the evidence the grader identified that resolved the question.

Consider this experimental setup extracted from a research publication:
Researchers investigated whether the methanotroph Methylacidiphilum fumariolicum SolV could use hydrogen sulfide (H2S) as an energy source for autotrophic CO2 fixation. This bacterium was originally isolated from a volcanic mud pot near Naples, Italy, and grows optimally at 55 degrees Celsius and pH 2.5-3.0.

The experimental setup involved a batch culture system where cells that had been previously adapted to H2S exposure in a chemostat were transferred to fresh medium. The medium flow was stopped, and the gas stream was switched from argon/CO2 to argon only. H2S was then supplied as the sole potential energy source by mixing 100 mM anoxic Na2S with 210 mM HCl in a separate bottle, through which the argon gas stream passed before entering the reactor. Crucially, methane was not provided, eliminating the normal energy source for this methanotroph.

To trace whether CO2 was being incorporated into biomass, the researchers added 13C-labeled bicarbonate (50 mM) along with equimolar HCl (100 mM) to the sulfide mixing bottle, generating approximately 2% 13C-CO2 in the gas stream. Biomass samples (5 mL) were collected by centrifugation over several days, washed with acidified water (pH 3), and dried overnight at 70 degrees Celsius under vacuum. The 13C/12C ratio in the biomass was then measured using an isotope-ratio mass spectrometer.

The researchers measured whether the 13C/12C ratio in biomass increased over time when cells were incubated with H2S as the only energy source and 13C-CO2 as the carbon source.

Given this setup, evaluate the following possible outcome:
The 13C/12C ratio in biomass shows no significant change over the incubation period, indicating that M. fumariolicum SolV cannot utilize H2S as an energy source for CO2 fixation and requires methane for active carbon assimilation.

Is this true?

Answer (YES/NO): NO